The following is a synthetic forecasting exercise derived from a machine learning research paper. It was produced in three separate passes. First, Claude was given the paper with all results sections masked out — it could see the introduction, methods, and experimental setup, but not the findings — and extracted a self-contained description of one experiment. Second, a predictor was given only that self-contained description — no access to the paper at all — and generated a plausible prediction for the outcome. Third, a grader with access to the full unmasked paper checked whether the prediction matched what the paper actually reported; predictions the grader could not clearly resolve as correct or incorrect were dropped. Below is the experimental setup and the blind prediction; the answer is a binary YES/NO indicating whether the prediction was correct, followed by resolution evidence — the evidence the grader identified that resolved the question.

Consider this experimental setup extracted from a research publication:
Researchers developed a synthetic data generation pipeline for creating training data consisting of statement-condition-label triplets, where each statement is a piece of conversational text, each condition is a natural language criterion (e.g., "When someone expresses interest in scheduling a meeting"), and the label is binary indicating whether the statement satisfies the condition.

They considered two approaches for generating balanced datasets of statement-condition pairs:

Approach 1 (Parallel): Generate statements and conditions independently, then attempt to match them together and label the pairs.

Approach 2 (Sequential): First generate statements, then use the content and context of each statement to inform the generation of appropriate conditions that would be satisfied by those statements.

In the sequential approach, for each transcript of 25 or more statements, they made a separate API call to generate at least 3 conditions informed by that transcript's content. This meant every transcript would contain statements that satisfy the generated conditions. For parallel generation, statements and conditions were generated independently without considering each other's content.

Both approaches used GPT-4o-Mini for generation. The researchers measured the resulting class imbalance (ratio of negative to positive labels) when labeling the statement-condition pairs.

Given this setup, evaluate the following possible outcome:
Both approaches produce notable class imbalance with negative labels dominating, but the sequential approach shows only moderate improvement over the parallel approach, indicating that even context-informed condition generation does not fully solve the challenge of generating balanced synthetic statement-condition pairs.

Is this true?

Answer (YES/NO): NO